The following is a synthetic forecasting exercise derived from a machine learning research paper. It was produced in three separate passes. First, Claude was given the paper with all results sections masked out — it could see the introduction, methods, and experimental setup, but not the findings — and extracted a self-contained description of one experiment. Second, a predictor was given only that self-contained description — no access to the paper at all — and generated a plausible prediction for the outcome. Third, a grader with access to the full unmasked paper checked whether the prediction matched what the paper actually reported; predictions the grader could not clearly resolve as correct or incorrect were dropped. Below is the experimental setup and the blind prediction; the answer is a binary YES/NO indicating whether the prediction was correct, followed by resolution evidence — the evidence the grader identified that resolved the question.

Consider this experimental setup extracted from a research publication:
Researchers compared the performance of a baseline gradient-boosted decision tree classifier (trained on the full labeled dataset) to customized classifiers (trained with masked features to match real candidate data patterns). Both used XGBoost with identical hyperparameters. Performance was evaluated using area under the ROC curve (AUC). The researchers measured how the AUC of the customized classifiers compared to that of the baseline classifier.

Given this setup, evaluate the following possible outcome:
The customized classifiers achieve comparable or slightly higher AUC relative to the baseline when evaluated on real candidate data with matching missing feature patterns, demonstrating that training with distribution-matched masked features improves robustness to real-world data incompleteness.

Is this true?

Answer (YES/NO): NO